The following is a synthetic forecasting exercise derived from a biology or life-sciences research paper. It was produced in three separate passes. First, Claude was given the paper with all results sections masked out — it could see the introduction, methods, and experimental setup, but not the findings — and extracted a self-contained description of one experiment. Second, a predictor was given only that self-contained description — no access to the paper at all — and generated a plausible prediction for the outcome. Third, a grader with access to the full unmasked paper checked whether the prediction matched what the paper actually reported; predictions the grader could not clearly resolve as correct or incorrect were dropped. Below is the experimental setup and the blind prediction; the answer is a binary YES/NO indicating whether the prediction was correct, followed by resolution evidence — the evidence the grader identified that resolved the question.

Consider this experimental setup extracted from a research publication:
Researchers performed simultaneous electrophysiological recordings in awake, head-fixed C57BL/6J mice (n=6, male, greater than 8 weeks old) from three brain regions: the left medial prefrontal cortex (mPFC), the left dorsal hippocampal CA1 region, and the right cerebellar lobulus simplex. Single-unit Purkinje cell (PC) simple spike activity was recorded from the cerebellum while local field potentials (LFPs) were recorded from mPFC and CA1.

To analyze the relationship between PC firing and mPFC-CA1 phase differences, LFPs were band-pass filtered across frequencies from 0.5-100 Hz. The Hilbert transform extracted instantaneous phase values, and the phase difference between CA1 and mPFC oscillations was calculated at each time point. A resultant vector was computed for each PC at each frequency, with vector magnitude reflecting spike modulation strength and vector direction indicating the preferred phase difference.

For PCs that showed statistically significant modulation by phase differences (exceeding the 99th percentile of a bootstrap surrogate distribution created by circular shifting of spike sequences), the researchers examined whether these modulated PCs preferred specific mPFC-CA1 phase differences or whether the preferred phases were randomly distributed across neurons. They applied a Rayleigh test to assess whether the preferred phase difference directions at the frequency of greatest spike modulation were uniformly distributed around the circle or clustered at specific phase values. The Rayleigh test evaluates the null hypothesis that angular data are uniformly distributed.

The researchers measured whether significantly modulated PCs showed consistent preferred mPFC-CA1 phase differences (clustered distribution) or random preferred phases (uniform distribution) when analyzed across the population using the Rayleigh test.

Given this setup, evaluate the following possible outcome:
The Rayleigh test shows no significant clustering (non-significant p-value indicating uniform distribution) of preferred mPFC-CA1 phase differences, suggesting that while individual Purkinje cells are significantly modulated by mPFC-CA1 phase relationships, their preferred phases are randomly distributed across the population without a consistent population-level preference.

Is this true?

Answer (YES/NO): NO